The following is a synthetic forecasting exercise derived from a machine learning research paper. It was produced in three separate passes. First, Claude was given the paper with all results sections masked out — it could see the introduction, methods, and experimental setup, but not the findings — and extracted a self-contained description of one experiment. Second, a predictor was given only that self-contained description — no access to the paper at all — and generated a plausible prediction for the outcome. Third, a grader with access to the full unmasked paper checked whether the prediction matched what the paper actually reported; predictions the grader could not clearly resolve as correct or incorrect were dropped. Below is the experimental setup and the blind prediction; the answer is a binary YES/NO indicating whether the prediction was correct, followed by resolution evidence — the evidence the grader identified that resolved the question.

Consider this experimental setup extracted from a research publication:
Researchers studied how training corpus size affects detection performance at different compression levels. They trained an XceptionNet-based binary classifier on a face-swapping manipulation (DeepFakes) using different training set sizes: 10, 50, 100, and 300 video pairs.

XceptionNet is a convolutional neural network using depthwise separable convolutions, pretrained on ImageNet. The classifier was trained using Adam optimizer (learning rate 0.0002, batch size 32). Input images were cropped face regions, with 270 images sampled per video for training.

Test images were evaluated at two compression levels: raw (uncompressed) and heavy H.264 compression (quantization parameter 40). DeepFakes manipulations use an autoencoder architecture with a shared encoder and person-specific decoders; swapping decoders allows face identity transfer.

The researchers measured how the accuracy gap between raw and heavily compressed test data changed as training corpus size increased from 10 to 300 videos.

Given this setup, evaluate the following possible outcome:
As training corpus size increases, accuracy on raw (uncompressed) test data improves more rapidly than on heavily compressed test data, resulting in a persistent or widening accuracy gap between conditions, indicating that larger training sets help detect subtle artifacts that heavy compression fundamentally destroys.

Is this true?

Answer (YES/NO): NO